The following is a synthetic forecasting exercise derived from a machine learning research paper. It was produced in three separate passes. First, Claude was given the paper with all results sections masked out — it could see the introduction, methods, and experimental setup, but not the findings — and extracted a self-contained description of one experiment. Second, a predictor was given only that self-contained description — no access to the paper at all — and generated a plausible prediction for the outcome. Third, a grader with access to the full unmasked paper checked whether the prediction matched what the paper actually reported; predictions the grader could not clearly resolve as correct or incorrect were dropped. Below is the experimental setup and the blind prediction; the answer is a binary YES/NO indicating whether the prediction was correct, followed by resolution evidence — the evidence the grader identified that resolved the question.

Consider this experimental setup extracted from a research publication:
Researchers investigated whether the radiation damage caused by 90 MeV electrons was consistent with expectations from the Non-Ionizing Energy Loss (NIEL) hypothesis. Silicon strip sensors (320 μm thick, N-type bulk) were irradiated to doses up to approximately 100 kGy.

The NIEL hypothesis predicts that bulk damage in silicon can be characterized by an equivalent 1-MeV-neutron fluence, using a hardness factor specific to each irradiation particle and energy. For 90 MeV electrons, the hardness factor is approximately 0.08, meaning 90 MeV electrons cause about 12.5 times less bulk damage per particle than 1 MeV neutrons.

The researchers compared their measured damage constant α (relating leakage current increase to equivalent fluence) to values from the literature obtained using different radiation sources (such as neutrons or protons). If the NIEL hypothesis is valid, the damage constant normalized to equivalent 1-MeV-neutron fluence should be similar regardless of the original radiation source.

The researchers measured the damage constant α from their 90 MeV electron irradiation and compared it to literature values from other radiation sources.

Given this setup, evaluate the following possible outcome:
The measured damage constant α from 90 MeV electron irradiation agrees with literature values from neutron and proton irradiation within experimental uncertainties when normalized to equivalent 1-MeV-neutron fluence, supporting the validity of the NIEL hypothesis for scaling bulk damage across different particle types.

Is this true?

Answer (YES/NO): YES